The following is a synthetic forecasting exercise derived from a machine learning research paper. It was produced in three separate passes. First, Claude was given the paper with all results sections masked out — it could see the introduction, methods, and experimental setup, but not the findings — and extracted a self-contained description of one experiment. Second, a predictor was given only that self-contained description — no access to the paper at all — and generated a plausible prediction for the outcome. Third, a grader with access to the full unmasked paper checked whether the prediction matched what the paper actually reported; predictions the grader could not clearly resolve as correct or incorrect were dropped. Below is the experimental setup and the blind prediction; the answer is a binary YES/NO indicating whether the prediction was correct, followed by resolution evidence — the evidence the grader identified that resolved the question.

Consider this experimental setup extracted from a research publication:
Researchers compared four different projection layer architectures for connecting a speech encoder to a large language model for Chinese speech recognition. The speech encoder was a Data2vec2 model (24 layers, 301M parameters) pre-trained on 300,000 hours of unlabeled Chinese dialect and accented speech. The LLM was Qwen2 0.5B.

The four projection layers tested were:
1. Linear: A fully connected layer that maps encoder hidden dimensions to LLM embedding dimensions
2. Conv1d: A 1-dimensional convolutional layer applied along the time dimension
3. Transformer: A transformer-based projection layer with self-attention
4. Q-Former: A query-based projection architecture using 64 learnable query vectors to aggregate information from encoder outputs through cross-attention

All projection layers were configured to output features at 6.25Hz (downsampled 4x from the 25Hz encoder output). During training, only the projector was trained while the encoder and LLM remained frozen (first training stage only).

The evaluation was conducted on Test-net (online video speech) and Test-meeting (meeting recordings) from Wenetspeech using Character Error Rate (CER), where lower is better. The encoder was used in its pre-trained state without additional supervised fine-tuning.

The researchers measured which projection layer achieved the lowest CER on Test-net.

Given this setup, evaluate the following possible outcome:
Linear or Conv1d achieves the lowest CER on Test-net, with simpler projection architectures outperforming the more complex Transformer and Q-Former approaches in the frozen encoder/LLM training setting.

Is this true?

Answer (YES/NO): YES